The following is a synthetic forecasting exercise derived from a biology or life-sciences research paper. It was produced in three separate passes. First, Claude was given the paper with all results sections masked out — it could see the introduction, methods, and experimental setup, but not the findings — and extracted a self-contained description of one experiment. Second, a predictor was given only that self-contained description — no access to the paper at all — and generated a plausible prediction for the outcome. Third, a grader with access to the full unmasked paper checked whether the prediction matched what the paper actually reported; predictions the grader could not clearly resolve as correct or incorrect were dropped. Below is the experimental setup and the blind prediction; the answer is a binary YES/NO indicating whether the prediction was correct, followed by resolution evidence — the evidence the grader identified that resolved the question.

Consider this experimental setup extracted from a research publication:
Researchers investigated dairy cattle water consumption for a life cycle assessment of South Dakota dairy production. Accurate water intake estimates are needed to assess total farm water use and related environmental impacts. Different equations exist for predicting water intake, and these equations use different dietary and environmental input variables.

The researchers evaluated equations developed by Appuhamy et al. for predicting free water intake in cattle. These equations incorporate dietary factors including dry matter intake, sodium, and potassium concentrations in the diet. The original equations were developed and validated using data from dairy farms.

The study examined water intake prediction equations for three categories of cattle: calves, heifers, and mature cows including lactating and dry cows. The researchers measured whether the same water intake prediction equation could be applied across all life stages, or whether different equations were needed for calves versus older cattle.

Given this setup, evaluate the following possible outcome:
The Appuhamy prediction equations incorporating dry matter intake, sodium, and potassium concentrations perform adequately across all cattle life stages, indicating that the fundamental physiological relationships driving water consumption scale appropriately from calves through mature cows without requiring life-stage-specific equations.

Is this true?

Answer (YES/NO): NO